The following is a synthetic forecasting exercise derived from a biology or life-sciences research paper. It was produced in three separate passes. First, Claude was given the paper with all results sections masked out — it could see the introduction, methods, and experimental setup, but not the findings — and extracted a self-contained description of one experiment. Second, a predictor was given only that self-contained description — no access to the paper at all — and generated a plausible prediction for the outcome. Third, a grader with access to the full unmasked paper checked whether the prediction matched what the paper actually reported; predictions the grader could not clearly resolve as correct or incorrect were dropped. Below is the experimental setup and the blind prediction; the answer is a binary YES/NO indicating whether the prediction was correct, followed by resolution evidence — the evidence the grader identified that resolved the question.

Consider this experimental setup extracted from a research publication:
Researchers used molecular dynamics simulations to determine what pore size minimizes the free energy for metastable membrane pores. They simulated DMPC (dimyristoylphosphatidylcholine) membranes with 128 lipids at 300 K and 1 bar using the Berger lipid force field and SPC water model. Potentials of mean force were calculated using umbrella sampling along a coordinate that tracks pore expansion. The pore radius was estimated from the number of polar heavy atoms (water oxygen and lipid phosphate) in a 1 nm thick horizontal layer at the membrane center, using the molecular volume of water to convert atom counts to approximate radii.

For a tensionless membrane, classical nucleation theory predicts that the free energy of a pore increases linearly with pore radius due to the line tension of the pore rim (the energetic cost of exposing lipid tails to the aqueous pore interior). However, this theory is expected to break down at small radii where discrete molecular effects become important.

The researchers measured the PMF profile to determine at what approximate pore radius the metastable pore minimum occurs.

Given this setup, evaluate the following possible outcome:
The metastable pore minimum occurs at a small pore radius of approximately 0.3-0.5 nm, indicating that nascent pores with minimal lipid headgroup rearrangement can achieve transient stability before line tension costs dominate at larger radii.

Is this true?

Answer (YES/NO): NO